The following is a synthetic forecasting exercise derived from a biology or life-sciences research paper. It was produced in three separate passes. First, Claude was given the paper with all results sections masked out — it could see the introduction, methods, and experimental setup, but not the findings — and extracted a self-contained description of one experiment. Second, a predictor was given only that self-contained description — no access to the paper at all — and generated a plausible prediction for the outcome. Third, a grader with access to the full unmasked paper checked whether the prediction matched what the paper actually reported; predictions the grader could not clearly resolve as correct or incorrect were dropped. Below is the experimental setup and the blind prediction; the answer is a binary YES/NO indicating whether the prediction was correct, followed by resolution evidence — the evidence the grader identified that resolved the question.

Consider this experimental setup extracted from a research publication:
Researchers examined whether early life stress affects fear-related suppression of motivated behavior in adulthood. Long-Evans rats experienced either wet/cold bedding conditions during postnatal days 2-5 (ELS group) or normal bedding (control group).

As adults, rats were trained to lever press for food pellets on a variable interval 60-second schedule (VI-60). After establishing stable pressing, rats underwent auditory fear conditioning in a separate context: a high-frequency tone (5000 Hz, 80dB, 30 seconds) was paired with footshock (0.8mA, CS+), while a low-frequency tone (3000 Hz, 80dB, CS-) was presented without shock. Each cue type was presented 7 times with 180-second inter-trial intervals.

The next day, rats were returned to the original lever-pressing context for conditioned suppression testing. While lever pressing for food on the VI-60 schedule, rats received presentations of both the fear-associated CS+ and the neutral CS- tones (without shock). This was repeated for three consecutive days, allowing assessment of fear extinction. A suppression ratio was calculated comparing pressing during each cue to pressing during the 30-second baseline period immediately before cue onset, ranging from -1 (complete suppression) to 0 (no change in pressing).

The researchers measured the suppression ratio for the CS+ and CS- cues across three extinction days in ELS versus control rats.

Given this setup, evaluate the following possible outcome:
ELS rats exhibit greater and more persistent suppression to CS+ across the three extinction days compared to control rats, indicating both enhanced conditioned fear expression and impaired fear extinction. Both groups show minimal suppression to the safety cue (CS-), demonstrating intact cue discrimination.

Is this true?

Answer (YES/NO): YES